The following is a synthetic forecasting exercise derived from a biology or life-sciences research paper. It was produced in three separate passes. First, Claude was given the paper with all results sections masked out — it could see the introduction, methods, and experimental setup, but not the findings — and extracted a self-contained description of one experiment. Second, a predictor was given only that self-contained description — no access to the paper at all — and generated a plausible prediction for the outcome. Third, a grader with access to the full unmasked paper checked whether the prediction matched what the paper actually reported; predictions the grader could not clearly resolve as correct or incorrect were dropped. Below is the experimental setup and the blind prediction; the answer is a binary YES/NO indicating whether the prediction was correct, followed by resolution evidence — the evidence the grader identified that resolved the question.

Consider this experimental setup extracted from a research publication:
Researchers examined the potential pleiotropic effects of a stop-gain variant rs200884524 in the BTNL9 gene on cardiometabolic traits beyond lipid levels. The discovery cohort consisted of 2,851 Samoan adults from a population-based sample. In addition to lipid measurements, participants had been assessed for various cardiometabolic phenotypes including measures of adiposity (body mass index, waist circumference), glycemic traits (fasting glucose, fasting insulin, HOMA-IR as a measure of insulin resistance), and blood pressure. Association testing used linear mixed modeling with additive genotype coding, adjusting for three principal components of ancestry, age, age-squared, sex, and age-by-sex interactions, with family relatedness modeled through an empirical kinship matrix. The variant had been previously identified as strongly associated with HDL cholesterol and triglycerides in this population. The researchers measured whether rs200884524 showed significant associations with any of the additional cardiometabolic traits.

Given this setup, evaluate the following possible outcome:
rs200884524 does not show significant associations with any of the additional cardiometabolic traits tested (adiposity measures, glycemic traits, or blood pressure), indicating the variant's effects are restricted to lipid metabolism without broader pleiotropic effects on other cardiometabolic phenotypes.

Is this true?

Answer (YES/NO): YES